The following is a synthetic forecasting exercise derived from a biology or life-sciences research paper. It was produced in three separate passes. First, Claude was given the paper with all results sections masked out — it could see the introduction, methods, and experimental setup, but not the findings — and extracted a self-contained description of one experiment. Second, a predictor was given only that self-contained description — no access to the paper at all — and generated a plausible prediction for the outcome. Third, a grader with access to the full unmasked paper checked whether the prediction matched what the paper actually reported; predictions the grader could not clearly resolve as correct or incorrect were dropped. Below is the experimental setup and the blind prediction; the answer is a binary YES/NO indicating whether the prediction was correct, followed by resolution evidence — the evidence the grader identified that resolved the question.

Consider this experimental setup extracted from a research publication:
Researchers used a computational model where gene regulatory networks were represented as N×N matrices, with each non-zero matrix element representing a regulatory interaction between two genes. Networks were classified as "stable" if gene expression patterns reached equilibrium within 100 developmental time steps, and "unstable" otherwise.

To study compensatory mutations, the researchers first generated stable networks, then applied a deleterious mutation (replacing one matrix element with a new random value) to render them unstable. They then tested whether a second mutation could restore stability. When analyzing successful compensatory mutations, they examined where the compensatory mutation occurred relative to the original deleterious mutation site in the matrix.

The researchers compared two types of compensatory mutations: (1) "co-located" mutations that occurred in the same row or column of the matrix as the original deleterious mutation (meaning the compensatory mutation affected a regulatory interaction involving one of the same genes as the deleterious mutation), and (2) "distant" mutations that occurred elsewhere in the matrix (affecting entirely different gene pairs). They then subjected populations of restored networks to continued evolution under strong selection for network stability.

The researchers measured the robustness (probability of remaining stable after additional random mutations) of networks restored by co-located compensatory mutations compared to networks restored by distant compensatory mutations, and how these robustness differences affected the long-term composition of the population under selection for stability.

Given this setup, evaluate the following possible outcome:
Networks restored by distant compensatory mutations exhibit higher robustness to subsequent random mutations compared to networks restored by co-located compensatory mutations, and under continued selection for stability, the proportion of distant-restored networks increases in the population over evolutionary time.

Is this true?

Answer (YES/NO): NO